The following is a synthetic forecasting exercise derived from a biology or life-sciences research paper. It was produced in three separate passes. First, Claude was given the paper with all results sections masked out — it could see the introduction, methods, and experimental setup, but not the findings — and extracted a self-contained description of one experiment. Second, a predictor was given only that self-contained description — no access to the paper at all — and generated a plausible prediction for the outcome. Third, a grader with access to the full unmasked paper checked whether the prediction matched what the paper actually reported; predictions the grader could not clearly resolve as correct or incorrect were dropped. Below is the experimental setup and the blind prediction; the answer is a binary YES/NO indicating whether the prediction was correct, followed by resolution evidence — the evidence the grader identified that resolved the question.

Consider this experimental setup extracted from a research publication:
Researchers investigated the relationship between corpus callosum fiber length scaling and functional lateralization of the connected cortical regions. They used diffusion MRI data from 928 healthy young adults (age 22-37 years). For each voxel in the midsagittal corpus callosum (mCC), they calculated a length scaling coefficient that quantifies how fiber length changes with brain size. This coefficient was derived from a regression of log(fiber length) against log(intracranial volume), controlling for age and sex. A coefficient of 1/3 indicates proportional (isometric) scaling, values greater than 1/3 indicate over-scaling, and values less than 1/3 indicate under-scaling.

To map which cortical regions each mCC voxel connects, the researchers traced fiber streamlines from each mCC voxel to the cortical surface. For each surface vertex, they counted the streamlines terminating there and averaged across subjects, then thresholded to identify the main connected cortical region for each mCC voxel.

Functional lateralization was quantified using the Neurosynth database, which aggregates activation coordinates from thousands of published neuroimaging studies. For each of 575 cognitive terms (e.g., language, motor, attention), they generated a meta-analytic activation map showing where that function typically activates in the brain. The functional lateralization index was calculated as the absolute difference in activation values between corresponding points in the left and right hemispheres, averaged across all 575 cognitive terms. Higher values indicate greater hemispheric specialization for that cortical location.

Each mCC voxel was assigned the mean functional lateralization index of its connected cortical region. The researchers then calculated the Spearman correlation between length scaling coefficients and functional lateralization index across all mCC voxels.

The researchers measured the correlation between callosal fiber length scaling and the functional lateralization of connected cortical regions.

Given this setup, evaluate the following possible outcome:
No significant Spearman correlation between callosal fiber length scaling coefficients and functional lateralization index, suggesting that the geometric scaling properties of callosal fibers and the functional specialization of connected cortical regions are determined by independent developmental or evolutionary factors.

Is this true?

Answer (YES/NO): NO